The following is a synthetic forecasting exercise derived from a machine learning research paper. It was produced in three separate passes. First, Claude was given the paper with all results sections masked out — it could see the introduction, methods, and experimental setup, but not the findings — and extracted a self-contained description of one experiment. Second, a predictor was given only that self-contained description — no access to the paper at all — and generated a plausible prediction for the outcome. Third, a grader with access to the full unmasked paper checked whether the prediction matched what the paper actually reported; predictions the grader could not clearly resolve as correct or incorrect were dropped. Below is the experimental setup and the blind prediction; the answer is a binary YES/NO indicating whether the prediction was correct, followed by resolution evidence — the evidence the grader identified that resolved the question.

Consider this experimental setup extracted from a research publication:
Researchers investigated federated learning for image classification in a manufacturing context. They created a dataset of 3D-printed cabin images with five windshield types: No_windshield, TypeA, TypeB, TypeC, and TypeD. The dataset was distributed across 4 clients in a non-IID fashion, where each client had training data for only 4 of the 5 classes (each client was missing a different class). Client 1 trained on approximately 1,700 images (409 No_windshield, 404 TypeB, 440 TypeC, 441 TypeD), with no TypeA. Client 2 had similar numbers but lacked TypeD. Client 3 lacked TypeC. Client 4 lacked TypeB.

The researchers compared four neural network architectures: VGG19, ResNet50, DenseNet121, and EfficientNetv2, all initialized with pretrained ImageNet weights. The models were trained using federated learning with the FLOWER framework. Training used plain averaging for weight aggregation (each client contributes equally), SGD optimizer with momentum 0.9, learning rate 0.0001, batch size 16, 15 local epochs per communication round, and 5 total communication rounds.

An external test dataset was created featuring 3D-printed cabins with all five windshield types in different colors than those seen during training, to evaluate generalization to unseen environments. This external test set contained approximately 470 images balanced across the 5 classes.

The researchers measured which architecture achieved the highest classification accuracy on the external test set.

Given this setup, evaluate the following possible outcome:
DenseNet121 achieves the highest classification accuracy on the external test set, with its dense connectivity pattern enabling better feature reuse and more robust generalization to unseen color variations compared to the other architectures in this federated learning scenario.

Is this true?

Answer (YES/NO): NO